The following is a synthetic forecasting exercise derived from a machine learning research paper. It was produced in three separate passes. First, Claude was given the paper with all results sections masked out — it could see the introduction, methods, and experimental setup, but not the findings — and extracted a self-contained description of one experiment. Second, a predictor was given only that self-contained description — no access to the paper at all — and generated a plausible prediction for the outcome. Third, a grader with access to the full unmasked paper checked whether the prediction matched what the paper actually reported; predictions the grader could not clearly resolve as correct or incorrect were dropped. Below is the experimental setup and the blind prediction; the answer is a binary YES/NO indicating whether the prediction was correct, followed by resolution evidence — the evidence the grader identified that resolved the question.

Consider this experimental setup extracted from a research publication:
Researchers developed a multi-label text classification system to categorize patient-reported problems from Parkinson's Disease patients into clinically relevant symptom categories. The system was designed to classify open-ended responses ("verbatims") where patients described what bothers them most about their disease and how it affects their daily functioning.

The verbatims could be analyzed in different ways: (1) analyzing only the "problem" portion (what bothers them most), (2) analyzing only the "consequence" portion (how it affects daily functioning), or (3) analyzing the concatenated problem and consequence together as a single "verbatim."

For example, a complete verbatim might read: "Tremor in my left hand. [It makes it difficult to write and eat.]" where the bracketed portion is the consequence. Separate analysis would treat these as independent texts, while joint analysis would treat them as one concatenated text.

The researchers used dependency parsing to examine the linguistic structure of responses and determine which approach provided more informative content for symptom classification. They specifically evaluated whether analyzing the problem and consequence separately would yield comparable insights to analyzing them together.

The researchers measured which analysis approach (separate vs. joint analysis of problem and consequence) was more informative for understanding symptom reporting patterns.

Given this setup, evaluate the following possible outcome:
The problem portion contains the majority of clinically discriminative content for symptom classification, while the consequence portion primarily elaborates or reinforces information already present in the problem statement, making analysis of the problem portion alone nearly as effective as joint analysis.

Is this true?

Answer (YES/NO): NO